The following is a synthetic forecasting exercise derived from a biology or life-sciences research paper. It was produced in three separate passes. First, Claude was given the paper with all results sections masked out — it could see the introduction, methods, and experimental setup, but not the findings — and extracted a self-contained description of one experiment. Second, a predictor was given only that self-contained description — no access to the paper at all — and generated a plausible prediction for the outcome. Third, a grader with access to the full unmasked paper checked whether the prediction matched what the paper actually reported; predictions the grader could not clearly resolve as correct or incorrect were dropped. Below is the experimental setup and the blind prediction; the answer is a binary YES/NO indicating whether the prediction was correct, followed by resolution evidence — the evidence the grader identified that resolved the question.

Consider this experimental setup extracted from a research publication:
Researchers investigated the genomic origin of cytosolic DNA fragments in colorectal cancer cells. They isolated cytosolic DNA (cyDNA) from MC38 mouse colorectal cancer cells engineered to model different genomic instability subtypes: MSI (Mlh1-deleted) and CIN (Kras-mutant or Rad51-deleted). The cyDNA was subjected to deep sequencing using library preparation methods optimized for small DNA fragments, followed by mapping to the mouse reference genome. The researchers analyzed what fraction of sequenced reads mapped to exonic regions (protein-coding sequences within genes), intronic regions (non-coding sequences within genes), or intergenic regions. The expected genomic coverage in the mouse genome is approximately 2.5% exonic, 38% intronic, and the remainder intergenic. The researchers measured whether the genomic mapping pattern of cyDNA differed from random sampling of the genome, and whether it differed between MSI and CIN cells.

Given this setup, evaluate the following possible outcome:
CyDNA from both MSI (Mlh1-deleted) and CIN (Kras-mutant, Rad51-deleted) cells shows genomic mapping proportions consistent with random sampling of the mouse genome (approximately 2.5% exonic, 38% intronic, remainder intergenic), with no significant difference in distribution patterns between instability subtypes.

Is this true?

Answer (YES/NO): NO